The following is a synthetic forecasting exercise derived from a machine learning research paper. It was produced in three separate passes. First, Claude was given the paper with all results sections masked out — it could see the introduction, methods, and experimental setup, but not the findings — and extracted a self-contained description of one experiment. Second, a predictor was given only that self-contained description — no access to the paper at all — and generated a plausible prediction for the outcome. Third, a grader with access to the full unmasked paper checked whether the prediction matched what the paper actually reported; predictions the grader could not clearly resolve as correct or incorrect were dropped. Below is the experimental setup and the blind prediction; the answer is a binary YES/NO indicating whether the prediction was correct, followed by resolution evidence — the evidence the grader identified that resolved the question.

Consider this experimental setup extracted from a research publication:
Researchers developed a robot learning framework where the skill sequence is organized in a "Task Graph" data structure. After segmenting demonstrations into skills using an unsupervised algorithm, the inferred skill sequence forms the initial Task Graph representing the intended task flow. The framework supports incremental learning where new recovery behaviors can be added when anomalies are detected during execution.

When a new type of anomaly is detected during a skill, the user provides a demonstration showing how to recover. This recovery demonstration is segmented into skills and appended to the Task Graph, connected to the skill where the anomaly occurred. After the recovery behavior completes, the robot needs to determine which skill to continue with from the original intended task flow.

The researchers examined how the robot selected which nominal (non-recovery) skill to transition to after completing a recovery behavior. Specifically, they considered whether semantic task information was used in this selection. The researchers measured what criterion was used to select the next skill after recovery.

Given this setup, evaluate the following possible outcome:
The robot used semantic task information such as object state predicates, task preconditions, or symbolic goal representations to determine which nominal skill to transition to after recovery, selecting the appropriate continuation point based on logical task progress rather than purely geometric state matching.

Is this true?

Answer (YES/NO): NO